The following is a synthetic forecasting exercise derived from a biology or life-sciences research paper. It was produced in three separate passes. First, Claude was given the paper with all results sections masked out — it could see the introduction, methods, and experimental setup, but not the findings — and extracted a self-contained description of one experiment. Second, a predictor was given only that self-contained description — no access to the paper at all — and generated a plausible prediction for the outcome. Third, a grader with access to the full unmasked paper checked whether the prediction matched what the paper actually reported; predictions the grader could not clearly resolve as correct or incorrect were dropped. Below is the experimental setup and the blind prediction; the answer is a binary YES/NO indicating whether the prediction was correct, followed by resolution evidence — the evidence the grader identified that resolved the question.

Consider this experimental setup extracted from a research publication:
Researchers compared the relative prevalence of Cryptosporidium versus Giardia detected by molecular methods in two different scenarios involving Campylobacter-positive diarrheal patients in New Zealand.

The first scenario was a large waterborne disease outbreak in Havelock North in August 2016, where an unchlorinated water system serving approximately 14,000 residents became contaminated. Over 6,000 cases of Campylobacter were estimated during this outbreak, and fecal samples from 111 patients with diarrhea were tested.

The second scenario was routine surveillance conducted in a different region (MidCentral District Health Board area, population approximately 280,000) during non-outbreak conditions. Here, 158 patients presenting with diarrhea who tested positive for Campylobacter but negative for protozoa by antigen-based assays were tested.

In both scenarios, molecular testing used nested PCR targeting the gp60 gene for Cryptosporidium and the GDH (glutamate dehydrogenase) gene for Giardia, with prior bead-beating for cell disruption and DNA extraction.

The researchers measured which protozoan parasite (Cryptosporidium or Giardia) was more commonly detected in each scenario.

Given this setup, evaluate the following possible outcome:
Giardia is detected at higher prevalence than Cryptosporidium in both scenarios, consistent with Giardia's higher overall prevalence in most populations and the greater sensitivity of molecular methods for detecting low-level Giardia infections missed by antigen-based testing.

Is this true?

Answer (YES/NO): NO